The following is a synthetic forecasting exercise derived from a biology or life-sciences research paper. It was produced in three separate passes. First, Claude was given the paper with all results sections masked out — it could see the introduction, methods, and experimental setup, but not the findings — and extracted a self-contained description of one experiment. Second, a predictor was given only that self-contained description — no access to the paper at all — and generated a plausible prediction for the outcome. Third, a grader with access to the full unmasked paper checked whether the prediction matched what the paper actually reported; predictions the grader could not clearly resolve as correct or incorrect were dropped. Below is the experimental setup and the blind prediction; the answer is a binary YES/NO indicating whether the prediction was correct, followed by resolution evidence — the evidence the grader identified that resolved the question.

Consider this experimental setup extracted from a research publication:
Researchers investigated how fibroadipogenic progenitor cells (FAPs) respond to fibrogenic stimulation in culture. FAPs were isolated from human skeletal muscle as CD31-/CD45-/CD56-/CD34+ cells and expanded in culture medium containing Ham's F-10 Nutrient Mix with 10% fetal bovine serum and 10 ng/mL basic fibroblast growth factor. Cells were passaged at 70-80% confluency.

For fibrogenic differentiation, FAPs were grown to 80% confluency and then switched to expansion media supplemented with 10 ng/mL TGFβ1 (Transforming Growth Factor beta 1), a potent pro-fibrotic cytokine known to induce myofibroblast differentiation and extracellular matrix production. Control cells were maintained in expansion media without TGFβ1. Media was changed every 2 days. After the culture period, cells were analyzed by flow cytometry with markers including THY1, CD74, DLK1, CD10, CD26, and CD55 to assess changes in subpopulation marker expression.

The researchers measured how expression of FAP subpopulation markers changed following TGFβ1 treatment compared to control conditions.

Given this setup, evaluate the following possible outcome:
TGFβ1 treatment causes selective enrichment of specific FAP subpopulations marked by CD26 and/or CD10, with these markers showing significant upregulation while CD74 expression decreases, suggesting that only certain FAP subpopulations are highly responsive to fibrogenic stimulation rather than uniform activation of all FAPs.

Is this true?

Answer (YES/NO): NO